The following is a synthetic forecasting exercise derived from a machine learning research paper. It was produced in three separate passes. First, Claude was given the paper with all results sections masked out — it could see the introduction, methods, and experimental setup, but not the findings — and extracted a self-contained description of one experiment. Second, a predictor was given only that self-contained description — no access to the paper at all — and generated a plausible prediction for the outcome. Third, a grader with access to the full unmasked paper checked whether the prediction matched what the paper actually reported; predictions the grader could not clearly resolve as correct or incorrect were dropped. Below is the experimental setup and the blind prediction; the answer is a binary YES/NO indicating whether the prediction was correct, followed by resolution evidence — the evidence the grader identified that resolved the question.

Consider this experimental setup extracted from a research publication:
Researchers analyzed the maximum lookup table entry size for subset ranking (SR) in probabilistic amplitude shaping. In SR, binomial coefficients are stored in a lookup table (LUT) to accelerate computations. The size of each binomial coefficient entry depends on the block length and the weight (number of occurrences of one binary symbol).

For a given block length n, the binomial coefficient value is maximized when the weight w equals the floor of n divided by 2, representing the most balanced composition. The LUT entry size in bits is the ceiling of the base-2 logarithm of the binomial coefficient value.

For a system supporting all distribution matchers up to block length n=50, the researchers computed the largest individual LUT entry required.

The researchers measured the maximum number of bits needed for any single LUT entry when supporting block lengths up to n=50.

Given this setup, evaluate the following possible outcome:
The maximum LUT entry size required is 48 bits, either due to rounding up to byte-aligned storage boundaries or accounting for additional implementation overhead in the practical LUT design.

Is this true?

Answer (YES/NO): NO